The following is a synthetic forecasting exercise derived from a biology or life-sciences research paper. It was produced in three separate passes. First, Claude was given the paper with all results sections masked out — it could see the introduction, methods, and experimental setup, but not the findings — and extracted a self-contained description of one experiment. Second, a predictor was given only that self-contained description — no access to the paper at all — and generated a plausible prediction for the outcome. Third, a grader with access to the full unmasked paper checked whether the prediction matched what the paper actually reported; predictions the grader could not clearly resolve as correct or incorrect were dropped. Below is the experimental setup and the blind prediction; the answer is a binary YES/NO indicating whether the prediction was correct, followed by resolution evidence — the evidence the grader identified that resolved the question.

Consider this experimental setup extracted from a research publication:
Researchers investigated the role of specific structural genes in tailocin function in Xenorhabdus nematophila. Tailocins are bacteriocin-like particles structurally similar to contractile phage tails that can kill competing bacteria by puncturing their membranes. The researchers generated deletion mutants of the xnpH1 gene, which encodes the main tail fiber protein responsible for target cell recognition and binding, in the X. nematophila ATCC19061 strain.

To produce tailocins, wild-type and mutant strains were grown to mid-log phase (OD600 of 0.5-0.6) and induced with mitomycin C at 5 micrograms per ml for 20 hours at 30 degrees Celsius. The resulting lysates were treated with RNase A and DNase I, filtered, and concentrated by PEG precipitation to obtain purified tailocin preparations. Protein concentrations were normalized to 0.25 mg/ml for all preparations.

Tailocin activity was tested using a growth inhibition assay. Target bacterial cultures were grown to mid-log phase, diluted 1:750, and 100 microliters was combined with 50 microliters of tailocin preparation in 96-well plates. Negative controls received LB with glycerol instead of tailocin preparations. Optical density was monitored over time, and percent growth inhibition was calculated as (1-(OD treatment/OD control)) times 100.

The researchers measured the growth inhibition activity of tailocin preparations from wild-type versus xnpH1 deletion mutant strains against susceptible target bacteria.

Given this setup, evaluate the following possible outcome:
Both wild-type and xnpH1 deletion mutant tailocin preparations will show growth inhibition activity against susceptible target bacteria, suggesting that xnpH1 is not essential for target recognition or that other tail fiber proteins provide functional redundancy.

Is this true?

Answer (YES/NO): NO